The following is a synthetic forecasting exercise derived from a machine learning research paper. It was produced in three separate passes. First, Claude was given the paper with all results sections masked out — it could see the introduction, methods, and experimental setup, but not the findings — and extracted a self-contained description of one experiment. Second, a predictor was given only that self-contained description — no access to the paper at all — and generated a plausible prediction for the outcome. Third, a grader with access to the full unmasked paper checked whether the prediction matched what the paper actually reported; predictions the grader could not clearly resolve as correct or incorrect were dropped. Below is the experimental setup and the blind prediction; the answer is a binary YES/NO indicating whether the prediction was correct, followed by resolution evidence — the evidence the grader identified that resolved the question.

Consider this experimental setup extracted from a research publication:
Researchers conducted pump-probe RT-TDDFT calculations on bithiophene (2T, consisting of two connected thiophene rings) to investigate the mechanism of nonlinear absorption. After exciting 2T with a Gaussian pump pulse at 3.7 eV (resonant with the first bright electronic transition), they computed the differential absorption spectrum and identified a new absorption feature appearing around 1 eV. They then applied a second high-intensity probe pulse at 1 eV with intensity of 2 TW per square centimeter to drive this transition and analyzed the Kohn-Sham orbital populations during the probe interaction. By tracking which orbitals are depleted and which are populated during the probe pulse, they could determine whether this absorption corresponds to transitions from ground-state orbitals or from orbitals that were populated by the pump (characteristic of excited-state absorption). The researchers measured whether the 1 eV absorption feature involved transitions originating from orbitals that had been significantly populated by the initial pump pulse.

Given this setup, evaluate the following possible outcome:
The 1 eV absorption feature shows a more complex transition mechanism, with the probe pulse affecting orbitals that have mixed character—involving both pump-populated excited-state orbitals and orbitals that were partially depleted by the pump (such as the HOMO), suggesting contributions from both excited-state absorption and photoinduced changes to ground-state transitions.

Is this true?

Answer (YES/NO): NO